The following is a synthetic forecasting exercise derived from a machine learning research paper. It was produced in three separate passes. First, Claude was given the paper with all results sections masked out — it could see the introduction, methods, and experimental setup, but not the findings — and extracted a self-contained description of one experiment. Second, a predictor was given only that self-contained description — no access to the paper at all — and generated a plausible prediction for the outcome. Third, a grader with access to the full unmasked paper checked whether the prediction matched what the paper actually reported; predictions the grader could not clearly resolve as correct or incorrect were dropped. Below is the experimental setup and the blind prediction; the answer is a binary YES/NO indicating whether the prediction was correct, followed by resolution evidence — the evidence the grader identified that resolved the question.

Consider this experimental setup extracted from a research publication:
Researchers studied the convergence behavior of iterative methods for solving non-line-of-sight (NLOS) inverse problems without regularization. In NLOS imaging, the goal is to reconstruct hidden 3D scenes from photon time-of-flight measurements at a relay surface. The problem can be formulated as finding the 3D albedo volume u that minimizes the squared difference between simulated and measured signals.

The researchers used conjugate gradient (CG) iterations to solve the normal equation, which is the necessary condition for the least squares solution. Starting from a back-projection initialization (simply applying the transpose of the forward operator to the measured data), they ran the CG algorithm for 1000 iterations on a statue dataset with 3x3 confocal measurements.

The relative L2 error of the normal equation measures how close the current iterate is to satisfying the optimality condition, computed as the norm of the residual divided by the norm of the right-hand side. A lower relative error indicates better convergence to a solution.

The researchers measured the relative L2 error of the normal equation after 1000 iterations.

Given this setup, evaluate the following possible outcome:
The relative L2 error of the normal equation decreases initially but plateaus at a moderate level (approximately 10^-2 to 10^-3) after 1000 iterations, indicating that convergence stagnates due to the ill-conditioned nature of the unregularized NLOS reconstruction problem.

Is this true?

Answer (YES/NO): NO